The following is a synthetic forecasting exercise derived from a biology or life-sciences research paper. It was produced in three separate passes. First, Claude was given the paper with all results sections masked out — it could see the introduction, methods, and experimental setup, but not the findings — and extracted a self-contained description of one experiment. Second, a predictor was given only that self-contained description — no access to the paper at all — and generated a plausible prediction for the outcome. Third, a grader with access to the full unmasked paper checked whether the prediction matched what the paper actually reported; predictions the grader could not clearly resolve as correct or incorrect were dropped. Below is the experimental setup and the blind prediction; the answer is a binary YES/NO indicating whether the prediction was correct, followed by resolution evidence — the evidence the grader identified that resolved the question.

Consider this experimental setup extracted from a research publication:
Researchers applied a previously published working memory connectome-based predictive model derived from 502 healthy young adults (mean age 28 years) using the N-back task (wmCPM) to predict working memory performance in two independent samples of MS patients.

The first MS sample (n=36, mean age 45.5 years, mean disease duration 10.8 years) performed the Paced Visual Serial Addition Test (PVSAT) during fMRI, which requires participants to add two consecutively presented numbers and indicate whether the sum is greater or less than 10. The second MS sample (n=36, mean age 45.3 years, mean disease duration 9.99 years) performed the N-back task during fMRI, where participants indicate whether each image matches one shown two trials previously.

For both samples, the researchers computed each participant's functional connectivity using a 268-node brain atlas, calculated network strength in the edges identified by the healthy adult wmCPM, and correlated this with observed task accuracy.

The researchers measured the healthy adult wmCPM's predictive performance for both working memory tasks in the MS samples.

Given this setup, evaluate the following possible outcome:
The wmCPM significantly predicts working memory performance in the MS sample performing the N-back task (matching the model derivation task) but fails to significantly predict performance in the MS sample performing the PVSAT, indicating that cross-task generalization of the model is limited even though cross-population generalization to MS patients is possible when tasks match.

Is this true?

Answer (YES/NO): NO